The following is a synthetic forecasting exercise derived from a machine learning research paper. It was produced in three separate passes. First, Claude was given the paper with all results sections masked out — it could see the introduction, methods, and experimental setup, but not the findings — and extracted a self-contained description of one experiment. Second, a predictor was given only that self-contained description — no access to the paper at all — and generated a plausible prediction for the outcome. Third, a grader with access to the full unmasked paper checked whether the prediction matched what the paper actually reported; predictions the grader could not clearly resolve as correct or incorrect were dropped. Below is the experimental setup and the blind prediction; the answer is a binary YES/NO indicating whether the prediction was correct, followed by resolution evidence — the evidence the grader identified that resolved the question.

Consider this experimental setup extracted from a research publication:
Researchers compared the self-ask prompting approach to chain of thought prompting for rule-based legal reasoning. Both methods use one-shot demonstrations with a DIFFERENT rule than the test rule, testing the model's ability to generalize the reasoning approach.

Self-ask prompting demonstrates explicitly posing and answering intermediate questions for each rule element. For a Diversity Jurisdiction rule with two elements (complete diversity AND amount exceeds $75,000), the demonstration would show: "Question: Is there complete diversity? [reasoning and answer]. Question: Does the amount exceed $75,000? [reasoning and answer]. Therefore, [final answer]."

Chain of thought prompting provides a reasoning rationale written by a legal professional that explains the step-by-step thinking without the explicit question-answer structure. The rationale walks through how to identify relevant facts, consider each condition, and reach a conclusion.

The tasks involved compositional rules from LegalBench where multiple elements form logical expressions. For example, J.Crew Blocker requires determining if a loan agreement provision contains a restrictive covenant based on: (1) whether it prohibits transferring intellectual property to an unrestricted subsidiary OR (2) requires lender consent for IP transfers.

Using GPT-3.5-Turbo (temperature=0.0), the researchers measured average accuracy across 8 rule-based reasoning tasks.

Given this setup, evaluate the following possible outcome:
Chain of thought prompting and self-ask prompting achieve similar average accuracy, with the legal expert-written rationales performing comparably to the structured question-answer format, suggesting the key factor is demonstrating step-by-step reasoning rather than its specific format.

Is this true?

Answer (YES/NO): NO